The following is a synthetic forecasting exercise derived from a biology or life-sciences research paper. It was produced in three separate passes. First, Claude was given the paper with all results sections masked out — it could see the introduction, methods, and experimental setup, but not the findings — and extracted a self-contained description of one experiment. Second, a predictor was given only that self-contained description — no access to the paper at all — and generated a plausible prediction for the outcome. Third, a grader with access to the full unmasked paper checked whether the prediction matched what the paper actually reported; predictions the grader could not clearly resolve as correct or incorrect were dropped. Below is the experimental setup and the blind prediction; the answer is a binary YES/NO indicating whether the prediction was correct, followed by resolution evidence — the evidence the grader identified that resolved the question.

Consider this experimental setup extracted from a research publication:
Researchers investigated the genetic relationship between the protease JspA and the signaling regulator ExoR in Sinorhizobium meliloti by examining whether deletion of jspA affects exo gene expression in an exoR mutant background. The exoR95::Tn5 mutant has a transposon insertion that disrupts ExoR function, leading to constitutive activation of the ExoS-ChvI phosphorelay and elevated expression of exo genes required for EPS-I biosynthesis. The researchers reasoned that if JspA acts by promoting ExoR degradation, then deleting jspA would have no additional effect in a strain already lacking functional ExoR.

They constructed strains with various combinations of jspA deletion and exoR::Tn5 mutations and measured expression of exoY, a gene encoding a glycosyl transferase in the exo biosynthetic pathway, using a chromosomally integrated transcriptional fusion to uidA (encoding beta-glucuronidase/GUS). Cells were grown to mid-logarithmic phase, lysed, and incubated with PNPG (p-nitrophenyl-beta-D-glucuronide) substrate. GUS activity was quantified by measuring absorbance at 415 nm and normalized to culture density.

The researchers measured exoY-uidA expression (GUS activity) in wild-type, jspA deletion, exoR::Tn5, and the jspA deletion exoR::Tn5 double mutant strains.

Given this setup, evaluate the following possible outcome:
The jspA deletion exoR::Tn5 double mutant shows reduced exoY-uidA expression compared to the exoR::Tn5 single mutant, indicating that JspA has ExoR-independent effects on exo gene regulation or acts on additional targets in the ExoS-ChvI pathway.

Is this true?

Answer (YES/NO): NO